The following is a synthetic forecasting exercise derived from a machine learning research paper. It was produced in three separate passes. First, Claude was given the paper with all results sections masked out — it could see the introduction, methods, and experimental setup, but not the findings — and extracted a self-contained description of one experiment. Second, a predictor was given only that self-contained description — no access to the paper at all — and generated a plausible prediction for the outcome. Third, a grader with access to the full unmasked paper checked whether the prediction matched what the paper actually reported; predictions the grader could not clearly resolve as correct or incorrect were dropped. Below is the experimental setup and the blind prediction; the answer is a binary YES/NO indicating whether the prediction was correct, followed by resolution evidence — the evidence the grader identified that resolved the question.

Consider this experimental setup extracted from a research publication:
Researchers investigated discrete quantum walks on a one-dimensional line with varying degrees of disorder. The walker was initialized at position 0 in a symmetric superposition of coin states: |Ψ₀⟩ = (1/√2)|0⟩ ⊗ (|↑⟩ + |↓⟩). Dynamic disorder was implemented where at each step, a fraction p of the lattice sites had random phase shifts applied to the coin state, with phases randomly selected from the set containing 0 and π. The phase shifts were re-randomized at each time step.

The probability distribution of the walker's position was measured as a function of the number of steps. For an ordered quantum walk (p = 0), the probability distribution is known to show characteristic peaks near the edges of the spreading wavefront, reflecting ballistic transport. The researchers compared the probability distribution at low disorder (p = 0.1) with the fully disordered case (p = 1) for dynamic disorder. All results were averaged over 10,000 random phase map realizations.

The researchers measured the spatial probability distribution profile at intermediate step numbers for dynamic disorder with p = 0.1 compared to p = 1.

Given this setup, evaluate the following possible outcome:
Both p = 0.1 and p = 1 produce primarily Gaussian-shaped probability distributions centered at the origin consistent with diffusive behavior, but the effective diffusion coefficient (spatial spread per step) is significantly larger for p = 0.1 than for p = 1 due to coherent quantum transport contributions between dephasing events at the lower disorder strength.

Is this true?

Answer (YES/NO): NO